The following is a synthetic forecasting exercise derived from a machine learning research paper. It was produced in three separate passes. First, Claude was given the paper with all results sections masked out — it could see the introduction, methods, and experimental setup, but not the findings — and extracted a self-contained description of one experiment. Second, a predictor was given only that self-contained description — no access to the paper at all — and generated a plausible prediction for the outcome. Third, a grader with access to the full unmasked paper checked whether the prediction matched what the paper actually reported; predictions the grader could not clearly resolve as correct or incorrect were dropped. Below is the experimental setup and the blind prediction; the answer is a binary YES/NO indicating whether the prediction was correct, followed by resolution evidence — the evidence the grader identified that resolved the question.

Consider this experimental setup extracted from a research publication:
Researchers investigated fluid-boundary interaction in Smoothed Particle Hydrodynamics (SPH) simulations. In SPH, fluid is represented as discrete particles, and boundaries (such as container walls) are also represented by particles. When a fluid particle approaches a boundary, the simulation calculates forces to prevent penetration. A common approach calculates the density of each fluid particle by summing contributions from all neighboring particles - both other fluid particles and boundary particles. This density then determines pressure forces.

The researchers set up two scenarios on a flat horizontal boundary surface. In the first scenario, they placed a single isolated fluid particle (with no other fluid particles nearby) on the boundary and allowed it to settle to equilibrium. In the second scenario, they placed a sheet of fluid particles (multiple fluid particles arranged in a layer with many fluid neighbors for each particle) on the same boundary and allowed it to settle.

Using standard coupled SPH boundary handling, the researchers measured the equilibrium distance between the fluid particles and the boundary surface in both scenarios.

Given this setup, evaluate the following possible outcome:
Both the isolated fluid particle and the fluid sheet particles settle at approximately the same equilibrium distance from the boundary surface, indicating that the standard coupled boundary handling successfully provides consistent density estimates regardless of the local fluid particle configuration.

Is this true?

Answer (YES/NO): NO